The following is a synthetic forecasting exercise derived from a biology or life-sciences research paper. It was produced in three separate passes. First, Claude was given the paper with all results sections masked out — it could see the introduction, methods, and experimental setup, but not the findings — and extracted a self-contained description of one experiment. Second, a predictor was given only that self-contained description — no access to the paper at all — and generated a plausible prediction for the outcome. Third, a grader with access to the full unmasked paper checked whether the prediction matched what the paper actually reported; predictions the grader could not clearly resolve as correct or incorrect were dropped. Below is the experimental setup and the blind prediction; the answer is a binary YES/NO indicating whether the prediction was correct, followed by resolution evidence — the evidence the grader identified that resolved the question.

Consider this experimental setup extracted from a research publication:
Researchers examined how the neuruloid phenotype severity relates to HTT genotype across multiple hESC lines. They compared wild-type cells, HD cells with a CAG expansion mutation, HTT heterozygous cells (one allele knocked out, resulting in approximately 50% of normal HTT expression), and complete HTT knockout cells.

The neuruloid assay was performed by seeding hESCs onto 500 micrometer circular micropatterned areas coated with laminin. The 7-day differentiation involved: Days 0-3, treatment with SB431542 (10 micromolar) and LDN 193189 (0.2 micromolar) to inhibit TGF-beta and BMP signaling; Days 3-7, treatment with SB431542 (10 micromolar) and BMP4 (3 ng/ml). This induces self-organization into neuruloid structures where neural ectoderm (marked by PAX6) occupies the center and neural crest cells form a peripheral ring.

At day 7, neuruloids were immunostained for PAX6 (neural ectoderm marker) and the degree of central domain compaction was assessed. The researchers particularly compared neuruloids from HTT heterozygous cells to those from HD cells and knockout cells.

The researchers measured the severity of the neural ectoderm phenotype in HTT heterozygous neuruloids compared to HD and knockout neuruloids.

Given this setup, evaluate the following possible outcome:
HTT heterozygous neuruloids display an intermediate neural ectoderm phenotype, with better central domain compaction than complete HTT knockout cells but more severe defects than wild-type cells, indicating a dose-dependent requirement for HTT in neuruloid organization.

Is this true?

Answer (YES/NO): YES